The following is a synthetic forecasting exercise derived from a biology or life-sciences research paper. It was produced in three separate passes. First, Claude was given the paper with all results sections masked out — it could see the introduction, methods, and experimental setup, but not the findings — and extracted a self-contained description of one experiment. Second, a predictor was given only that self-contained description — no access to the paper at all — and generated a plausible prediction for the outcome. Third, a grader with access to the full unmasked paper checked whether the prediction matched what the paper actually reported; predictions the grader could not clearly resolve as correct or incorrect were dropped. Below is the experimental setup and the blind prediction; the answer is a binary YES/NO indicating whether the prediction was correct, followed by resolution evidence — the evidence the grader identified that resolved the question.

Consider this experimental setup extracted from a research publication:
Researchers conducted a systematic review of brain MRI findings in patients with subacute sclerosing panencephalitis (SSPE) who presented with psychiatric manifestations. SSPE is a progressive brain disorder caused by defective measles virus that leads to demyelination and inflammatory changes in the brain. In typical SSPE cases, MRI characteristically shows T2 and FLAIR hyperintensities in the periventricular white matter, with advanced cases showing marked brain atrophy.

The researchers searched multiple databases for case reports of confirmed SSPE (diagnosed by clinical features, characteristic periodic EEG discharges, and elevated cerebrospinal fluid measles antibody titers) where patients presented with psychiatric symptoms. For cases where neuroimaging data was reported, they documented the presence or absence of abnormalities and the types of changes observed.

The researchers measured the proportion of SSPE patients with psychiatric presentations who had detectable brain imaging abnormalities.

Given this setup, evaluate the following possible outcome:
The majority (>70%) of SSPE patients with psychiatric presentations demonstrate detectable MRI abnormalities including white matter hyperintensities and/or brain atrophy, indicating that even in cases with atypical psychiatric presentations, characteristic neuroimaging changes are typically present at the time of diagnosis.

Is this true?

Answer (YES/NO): NO